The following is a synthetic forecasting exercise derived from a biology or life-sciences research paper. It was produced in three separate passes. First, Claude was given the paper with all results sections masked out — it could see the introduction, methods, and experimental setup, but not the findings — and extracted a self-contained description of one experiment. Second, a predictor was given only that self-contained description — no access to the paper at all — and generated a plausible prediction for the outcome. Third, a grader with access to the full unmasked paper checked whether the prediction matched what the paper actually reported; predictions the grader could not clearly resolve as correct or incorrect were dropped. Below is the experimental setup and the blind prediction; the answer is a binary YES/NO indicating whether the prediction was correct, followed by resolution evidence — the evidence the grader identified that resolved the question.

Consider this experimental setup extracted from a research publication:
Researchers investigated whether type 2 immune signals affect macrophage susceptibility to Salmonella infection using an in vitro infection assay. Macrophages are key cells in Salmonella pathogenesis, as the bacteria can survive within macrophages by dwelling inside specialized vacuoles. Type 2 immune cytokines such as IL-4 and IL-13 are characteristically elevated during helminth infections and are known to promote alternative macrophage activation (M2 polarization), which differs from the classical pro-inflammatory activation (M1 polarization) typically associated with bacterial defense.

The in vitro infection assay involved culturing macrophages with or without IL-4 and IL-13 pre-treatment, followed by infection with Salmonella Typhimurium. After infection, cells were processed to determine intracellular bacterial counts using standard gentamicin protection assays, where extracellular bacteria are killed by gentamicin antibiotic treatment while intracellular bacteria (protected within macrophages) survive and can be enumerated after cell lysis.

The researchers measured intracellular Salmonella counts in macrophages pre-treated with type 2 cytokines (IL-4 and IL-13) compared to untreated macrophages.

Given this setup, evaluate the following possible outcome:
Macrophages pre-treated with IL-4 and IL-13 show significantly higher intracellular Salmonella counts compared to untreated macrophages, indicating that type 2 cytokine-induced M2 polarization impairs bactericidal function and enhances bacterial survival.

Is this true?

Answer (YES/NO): YES